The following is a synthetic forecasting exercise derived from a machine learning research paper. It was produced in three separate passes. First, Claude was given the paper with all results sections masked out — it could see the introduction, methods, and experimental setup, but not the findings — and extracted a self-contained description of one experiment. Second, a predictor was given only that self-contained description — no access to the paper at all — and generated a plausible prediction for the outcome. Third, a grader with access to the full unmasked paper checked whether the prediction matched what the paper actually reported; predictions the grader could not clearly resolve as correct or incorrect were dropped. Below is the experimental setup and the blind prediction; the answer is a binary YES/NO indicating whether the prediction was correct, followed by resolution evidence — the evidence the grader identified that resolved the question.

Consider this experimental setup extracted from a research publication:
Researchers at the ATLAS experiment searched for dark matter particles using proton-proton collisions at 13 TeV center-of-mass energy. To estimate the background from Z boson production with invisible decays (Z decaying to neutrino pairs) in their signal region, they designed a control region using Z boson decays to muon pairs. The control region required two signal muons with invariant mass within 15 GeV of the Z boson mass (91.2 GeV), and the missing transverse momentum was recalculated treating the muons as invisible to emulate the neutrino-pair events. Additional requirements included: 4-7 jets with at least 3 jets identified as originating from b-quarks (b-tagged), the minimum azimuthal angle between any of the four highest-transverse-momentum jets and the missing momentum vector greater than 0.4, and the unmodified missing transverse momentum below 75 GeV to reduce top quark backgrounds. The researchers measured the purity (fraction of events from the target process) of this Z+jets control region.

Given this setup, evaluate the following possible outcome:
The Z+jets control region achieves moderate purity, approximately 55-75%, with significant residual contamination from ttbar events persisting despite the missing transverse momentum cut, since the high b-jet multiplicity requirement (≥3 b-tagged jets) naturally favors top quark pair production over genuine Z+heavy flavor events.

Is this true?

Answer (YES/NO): NO